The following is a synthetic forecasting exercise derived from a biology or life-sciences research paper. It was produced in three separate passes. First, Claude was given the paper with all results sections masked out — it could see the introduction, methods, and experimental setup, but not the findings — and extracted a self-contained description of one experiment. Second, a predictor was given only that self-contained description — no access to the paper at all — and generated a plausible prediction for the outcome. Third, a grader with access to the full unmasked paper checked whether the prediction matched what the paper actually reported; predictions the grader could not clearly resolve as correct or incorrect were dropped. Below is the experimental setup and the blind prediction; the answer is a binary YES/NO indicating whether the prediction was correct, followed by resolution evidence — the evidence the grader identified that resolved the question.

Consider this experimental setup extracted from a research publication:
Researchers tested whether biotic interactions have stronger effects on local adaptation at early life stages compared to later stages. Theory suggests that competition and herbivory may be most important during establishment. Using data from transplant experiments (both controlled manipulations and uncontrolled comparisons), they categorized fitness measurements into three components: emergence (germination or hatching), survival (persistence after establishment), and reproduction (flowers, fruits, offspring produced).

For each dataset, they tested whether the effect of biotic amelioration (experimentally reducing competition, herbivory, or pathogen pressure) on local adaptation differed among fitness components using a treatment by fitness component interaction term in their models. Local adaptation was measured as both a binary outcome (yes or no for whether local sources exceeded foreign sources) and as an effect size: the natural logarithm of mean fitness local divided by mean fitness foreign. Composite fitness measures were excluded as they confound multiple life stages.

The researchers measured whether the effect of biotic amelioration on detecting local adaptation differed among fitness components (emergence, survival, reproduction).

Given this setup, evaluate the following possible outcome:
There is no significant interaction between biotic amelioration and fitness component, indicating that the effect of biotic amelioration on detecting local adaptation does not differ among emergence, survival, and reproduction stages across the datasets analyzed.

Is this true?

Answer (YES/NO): NO